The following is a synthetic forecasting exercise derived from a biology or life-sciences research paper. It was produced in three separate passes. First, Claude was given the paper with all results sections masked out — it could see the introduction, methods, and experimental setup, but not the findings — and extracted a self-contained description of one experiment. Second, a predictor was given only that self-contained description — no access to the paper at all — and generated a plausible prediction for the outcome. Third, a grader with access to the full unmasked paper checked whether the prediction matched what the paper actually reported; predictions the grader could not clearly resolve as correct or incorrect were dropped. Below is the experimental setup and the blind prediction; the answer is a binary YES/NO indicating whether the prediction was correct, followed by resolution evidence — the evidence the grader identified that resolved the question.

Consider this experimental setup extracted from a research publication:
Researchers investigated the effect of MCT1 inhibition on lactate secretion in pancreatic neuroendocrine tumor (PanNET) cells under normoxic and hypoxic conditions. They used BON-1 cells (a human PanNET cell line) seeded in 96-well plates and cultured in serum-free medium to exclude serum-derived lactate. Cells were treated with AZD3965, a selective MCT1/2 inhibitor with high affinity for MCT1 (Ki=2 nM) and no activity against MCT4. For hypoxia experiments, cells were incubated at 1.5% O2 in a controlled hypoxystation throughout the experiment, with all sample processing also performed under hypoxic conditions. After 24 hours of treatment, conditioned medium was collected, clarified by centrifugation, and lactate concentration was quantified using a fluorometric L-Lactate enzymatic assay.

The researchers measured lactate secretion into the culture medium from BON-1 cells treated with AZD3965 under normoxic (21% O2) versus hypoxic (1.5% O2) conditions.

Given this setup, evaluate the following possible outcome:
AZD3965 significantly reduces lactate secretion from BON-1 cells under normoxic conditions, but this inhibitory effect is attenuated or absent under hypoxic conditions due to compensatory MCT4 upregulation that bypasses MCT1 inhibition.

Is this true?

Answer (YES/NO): NO